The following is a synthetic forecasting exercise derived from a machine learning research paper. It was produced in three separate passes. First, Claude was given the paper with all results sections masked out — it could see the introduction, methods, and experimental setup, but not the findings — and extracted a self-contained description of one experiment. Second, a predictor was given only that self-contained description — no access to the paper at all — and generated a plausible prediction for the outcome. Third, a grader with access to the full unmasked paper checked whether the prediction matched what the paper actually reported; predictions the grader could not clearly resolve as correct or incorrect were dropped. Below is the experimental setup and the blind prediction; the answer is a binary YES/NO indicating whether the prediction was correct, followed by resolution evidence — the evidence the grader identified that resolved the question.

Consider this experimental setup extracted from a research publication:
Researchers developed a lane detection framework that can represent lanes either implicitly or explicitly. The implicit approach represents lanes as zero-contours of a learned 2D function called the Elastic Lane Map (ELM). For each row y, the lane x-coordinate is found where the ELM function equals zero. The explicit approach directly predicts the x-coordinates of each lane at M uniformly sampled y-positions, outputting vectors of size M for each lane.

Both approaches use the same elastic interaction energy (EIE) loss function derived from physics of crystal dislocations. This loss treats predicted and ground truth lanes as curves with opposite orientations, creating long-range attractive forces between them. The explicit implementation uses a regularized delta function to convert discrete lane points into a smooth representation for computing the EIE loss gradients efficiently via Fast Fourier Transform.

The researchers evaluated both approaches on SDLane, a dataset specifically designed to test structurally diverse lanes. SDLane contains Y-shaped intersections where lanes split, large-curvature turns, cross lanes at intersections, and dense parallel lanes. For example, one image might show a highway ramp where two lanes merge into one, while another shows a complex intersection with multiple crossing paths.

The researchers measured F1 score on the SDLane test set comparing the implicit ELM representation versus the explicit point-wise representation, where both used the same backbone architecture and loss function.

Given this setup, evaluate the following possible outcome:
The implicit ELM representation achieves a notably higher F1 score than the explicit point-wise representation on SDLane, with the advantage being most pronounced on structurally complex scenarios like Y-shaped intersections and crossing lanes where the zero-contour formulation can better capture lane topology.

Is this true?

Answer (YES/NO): NO